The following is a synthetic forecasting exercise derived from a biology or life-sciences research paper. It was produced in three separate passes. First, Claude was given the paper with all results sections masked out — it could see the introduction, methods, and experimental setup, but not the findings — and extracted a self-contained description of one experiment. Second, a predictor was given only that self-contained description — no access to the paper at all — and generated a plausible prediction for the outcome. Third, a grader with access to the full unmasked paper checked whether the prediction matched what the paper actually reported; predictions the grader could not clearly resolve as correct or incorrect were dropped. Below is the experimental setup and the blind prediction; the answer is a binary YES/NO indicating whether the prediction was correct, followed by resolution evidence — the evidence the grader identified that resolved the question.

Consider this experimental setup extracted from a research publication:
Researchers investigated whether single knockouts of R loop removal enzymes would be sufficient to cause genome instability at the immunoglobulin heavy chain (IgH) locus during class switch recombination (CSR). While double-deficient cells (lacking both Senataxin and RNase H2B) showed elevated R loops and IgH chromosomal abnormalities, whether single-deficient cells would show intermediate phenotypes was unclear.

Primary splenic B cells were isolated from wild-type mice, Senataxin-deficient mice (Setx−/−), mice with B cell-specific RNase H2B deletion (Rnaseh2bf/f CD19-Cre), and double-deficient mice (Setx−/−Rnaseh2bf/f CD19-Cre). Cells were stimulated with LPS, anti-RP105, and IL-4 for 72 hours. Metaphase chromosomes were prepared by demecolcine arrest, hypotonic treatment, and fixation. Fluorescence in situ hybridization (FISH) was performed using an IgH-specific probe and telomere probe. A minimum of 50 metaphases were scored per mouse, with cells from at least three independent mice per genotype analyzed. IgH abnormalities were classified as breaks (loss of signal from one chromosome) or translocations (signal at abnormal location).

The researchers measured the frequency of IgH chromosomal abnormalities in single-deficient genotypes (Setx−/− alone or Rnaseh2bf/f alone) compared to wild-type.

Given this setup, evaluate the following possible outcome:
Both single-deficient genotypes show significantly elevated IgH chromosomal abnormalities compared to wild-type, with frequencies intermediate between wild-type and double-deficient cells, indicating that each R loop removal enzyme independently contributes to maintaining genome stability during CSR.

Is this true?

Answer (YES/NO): NO